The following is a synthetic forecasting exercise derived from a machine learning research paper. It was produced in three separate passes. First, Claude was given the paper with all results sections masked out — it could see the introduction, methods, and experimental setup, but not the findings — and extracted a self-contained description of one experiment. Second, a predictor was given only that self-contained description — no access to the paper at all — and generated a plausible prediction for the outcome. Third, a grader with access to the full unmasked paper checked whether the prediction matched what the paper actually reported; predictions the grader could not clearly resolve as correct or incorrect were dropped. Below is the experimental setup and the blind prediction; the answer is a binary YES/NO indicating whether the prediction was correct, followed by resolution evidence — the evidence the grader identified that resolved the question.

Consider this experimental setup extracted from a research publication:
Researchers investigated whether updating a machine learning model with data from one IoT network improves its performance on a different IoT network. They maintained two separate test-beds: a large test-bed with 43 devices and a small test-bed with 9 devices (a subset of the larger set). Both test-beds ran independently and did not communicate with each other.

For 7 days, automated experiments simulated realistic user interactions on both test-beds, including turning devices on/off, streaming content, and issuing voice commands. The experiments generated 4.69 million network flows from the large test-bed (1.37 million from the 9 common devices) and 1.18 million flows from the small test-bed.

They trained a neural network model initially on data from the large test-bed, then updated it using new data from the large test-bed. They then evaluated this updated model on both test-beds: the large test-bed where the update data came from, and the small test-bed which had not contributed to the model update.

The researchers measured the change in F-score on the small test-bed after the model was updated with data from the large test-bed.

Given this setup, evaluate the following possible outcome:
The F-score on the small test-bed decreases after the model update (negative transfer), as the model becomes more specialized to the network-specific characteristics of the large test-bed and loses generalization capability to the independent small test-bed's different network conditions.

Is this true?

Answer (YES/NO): NO